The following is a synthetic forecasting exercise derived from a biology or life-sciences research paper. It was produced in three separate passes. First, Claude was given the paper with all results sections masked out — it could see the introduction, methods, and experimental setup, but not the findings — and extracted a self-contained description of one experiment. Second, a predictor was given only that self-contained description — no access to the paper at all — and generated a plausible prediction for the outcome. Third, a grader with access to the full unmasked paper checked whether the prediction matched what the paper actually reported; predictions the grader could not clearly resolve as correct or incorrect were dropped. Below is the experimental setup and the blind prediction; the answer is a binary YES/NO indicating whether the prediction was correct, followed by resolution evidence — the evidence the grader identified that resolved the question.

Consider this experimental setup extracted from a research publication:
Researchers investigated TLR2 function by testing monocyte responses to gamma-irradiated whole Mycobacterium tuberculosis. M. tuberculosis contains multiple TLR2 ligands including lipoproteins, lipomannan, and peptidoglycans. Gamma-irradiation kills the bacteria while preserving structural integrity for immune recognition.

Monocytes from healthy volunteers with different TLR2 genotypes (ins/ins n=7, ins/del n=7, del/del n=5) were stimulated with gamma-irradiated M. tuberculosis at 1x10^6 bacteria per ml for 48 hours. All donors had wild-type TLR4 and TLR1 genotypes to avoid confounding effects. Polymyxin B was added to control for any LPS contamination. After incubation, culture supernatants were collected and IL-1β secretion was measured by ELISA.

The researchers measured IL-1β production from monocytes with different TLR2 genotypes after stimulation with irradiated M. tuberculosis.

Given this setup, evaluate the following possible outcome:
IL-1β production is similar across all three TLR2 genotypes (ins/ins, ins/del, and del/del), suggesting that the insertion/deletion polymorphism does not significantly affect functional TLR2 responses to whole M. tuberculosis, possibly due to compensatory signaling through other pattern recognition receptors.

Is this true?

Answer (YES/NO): NO